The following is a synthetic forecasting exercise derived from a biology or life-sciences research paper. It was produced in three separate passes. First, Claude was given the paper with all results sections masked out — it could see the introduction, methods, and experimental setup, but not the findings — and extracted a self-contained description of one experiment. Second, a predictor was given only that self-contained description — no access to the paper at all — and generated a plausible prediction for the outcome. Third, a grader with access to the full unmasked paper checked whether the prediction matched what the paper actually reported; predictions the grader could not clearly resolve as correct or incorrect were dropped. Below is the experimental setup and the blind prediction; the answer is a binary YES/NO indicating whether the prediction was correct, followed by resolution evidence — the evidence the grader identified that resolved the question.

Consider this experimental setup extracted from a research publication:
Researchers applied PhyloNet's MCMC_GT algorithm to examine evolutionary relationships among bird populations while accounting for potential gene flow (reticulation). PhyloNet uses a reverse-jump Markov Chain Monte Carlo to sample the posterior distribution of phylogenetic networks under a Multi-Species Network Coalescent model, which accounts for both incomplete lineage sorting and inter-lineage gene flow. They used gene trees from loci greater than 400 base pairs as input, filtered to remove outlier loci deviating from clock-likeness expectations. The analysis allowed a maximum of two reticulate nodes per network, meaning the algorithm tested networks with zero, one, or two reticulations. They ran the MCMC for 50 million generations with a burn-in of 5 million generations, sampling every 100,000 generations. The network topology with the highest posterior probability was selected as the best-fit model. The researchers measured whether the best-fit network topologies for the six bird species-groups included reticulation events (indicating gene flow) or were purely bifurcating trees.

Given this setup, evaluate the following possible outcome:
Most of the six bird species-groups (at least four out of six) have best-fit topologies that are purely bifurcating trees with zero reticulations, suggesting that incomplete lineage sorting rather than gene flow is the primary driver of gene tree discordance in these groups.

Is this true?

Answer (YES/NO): NO